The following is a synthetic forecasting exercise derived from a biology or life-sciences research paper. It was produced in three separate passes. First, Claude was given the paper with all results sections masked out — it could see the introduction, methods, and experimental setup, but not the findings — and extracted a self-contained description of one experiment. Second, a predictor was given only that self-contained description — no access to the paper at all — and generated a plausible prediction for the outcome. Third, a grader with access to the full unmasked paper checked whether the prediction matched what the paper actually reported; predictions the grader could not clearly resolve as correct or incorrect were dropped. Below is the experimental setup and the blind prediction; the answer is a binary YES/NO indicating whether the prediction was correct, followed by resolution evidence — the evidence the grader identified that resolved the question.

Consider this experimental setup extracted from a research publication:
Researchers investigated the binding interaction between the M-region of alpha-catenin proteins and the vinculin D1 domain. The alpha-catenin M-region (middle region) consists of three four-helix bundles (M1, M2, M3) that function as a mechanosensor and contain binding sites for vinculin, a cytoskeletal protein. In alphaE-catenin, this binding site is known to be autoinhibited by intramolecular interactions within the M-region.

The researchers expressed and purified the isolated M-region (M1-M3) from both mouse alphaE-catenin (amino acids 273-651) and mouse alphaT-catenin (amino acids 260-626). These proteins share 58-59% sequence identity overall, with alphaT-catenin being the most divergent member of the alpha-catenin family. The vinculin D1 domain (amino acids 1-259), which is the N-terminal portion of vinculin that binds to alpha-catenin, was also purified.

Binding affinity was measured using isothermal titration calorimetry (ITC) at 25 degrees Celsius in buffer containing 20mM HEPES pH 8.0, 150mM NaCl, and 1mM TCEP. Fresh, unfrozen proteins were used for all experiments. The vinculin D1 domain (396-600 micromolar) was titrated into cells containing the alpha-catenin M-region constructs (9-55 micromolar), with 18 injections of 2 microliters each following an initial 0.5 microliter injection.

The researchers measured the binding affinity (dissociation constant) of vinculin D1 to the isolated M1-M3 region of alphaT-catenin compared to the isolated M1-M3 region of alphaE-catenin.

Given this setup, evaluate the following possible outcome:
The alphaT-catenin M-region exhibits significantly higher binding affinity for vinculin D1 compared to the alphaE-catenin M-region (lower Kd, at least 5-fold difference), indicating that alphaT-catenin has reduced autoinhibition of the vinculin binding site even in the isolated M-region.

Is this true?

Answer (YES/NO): YES